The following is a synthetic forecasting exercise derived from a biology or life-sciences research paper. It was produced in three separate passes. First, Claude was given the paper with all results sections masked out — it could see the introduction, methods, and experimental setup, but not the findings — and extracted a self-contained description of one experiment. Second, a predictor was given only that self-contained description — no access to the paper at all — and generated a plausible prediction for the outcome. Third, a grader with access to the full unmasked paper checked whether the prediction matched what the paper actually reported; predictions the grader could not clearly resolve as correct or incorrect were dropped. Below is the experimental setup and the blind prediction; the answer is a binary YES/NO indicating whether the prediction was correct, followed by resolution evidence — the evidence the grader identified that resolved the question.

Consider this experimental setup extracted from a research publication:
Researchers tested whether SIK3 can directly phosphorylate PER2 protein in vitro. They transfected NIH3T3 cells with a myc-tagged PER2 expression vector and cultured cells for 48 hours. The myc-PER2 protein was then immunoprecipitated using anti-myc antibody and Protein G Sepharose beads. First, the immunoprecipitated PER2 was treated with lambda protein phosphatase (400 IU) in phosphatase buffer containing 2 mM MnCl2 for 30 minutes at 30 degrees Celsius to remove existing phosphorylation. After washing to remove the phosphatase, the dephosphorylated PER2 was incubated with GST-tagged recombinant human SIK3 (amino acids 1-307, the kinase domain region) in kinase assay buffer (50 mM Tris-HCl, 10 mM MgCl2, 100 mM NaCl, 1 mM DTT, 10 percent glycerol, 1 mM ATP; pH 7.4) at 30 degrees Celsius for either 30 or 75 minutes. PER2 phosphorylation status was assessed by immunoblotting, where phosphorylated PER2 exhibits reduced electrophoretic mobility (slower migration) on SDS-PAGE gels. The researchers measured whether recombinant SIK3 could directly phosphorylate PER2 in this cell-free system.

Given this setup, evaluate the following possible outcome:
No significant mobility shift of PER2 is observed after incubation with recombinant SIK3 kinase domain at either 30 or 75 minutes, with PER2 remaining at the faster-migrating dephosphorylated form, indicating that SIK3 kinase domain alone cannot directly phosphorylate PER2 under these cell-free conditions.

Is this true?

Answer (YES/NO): NO